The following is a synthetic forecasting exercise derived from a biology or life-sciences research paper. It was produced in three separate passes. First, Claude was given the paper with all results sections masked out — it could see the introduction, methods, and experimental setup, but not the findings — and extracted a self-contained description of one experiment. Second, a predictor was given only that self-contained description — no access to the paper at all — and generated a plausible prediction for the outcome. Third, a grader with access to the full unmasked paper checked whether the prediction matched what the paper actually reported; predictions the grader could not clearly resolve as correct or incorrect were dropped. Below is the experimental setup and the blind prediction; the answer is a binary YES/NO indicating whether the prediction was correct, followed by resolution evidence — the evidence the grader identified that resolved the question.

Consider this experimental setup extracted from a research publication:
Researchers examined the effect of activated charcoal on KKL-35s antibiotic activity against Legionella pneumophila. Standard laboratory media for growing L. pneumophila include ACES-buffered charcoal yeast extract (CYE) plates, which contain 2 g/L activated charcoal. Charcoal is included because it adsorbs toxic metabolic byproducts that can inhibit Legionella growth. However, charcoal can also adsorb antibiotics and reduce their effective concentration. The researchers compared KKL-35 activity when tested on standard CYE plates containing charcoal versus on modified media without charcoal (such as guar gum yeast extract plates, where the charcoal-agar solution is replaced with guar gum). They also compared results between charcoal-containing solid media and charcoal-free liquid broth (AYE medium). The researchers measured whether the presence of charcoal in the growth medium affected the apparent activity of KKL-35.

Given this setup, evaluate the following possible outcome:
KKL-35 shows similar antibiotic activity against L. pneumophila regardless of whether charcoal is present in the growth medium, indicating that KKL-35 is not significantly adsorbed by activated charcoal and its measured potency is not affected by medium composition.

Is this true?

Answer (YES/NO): NO